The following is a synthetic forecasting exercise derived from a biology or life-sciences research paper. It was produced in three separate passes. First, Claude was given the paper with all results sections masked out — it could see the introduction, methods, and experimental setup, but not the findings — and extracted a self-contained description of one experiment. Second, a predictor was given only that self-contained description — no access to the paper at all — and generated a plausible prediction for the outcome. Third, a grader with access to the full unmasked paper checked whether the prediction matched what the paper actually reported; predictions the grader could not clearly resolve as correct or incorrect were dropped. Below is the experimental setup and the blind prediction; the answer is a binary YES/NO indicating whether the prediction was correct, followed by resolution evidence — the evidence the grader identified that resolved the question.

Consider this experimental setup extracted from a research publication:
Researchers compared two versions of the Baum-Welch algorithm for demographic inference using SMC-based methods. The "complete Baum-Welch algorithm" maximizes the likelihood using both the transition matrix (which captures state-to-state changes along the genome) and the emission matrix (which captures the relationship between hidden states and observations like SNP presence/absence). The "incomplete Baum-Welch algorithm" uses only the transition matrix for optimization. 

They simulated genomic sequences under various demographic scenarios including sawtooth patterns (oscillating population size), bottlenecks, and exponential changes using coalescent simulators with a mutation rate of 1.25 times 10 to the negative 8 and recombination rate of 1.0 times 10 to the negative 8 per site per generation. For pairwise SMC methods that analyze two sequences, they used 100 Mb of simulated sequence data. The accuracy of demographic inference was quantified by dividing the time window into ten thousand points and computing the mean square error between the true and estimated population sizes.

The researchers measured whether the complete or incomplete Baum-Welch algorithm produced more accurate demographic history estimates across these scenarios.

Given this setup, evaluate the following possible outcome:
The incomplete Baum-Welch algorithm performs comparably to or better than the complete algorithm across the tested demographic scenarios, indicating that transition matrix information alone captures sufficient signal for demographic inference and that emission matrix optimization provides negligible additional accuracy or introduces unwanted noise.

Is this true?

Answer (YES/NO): YES